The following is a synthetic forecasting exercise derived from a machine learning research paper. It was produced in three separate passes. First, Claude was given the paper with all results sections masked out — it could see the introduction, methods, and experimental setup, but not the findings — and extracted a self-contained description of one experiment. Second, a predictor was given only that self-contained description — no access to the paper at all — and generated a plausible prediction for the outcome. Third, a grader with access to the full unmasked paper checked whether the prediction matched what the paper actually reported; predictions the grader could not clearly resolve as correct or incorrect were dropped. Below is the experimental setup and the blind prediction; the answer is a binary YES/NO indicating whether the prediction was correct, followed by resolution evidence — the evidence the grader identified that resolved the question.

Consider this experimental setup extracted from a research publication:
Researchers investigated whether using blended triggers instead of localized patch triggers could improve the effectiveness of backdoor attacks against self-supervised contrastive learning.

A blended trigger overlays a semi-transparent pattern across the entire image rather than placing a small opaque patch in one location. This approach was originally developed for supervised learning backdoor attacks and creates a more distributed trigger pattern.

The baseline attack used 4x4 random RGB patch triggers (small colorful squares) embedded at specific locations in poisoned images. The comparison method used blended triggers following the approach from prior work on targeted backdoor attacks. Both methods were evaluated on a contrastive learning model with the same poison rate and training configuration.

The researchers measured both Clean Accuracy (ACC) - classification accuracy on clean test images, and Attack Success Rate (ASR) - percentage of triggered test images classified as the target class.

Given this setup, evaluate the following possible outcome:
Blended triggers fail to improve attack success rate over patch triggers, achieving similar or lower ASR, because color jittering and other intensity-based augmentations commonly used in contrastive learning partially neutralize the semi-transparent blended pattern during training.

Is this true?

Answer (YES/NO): NO